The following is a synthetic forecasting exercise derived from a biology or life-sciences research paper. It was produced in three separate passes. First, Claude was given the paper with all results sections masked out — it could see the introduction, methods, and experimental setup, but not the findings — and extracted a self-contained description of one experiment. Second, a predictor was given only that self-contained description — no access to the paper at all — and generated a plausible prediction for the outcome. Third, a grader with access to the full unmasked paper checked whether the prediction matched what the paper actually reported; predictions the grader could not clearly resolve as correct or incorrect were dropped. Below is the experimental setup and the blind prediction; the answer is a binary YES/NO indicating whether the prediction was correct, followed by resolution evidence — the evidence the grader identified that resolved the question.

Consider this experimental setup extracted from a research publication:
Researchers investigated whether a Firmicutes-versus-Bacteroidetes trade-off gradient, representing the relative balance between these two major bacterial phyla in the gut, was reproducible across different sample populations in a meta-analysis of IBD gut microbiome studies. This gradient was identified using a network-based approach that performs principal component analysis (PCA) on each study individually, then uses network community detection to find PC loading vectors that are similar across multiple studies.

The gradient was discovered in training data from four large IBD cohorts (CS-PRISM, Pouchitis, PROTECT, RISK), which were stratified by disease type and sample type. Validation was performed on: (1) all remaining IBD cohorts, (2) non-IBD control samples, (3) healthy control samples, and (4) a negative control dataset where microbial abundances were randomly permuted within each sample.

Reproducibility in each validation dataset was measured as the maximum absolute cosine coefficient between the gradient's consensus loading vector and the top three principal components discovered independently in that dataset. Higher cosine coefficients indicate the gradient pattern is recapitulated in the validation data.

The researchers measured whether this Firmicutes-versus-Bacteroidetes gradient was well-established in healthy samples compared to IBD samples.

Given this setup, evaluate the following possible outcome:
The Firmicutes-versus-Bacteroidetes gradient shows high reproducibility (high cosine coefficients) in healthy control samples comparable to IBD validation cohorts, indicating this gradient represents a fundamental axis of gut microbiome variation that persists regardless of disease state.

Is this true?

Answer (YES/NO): YES